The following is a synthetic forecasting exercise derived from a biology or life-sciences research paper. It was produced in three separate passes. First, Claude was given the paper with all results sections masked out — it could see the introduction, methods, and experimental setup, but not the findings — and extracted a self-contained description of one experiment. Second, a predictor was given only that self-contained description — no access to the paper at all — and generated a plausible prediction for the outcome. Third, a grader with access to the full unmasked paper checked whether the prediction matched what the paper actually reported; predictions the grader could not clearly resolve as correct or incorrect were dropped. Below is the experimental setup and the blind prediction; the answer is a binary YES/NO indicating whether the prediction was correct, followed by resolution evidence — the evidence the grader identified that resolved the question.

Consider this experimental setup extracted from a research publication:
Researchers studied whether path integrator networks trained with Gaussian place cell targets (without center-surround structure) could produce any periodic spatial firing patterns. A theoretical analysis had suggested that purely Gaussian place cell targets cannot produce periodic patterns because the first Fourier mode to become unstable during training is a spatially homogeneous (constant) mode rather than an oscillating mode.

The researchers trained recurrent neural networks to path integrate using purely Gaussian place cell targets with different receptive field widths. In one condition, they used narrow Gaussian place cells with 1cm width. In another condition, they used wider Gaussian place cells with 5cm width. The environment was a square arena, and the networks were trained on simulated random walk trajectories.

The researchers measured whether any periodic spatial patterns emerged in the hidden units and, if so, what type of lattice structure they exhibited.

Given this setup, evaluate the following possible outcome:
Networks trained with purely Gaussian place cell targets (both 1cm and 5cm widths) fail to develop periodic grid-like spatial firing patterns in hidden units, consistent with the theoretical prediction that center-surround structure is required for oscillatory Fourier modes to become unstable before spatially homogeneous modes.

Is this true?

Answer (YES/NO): NO